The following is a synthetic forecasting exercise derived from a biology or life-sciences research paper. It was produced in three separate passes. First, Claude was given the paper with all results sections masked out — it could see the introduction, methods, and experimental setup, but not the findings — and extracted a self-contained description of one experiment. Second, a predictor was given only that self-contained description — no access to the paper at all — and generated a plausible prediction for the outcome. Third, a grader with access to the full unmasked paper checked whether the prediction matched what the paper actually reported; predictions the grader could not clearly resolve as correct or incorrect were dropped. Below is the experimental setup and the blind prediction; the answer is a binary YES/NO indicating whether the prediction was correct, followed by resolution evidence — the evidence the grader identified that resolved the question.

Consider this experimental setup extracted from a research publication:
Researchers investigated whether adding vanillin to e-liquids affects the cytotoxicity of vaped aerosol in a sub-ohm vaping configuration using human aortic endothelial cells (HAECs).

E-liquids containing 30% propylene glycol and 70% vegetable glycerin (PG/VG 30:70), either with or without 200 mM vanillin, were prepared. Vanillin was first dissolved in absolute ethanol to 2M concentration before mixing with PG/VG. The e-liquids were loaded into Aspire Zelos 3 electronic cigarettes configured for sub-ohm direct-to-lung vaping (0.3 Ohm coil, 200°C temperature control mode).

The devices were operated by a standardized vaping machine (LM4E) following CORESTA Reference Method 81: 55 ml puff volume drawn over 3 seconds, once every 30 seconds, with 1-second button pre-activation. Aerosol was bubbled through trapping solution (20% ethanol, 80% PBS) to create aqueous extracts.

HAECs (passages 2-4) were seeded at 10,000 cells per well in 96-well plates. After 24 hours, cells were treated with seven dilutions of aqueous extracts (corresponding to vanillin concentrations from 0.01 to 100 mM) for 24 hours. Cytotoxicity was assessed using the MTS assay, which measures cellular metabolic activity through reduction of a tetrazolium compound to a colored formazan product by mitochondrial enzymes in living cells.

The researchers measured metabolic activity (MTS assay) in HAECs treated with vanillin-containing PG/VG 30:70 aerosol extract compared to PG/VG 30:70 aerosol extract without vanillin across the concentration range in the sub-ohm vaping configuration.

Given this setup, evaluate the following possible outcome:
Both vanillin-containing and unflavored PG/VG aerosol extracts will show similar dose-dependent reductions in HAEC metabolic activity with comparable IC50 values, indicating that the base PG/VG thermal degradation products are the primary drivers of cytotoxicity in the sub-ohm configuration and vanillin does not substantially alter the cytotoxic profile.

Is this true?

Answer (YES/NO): NO